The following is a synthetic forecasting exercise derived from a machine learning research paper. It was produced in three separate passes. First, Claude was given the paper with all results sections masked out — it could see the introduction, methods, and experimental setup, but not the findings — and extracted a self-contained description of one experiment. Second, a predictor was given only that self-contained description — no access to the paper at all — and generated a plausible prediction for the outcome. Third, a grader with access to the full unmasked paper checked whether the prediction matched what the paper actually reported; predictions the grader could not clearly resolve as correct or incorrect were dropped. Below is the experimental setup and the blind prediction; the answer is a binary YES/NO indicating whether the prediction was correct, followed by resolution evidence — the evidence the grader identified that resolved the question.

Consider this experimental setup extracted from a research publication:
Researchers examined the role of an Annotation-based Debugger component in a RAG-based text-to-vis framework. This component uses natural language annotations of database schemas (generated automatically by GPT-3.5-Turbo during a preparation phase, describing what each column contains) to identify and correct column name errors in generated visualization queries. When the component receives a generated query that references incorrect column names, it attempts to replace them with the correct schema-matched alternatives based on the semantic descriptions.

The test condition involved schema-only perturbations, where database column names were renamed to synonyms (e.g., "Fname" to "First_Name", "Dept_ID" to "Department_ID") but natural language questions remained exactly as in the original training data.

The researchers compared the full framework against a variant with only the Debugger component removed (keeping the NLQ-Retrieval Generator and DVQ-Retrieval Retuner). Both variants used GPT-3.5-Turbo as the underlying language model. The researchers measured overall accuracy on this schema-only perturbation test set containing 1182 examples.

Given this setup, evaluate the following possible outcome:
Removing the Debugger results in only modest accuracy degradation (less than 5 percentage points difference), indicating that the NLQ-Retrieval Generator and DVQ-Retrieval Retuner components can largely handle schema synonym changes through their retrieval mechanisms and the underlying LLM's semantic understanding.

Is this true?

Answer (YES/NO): NO